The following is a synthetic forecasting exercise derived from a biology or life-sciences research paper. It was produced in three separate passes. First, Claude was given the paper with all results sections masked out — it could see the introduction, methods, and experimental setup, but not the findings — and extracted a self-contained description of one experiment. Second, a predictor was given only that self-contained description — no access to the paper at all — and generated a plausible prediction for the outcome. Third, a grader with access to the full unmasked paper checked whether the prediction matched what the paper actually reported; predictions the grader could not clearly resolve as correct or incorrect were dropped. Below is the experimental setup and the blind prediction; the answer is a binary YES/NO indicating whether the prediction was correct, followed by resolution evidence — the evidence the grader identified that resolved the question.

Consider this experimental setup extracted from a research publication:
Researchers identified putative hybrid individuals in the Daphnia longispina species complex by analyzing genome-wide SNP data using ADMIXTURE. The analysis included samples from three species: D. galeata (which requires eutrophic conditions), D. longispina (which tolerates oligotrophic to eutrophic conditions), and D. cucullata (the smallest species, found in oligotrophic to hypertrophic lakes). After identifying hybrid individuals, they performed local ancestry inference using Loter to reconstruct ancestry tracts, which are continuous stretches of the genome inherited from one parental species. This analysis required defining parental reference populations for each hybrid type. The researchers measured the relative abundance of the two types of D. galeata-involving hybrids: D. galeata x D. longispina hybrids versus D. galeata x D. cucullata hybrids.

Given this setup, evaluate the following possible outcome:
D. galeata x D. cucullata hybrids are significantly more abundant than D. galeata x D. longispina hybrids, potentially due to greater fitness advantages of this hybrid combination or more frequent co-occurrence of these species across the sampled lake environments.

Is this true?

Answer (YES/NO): NO